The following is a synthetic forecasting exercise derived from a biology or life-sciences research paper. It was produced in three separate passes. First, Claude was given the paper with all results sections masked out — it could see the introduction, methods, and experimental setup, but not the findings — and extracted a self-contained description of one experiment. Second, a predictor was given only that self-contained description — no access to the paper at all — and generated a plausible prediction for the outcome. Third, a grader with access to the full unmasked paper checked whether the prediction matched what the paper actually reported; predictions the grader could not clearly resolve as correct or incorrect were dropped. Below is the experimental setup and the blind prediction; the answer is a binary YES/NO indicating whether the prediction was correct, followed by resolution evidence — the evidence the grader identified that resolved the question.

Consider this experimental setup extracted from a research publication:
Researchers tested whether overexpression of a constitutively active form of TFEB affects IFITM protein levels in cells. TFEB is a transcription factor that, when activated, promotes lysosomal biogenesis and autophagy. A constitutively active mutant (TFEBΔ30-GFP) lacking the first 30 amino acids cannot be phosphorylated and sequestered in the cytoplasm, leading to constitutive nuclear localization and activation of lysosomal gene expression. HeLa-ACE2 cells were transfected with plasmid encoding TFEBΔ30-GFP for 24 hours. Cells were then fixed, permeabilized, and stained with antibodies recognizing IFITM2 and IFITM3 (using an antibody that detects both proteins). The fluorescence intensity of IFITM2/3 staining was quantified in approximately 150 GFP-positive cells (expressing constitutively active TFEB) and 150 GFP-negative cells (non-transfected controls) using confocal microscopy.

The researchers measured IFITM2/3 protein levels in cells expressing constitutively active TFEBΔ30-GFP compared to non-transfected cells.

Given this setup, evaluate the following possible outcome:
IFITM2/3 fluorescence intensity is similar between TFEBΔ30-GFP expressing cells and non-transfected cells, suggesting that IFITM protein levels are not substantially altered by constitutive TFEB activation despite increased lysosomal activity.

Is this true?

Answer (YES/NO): NO